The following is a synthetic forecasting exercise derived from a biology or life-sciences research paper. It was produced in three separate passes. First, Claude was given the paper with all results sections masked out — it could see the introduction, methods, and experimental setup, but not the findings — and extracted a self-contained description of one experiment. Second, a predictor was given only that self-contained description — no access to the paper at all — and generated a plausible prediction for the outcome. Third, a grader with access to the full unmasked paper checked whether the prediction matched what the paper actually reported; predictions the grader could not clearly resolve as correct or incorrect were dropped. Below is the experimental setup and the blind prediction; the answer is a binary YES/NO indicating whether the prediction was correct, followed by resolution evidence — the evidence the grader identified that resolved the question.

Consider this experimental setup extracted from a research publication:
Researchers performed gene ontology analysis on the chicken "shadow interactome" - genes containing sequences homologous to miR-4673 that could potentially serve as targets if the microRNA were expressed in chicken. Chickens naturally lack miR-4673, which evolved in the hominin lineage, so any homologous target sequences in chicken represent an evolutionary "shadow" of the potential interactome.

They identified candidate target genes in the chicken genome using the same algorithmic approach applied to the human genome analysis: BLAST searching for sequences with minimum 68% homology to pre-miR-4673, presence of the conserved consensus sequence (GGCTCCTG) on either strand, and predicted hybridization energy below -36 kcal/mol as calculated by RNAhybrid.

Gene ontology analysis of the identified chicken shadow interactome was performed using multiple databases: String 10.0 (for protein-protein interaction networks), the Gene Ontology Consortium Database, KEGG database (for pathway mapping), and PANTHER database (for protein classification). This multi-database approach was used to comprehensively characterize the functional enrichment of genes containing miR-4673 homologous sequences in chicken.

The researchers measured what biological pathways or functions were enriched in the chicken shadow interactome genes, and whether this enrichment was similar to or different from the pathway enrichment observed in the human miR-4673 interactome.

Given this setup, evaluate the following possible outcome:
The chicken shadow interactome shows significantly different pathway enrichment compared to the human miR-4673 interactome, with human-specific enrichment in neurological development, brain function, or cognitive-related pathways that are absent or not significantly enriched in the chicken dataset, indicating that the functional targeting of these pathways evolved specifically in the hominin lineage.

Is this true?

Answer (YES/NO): NO